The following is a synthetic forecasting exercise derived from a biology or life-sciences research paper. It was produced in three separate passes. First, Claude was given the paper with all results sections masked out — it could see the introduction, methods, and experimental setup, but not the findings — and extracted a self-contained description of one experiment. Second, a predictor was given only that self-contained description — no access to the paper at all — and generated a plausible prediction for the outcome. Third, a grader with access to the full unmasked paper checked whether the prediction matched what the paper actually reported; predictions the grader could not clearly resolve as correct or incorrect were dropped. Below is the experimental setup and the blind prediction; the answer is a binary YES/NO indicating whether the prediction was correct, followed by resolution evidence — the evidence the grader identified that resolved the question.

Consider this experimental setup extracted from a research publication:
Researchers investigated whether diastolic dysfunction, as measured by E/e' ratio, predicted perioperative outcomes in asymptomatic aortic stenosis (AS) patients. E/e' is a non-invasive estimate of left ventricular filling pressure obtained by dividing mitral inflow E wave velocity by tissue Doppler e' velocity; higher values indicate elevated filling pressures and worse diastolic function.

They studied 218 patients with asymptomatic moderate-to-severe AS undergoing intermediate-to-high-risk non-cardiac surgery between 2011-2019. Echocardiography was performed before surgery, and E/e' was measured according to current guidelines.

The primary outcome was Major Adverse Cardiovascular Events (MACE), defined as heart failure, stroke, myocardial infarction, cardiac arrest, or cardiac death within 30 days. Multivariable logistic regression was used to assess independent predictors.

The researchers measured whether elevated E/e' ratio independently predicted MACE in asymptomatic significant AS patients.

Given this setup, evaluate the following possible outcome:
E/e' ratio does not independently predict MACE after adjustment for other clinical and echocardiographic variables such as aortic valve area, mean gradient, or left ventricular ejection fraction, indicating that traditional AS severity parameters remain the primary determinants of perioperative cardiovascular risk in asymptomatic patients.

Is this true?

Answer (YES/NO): NO